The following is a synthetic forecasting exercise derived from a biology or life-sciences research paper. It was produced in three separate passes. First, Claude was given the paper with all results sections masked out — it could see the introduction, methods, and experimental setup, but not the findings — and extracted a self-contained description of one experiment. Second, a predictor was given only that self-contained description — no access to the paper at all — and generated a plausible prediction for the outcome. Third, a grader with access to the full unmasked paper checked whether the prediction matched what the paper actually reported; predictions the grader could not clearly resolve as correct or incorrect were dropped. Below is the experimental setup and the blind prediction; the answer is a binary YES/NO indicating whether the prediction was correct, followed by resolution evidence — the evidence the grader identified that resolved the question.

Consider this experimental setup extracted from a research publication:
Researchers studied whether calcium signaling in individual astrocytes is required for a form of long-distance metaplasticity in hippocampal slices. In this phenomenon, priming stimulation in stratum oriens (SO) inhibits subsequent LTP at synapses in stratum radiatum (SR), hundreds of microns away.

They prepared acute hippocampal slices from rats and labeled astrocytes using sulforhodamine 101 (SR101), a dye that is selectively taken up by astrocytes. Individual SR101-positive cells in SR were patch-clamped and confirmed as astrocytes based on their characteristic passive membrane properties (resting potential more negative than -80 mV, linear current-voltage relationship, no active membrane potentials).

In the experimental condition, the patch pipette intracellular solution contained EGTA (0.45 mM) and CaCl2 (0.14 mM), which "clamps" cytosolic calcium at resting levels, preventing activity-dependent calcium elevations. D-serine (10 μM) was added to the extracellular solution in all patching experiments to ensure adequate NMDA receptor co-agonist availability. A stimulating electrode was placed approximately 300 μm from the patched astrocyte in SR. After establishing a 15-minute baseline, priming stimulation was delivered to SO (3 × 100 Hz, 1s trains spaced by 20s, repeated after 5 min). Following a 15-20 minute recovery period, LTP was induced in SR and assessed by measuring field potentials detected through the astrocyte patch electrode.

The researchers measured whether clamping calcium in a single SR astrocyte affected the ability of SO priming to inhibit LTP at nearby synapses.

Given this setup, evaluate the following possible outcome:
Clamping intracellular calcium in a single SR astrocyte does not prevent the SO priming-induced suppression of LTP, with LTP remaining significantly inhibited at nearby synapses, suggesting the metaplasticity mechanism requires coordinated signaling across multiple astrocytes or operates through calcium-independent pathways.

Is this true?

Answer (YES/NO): NO